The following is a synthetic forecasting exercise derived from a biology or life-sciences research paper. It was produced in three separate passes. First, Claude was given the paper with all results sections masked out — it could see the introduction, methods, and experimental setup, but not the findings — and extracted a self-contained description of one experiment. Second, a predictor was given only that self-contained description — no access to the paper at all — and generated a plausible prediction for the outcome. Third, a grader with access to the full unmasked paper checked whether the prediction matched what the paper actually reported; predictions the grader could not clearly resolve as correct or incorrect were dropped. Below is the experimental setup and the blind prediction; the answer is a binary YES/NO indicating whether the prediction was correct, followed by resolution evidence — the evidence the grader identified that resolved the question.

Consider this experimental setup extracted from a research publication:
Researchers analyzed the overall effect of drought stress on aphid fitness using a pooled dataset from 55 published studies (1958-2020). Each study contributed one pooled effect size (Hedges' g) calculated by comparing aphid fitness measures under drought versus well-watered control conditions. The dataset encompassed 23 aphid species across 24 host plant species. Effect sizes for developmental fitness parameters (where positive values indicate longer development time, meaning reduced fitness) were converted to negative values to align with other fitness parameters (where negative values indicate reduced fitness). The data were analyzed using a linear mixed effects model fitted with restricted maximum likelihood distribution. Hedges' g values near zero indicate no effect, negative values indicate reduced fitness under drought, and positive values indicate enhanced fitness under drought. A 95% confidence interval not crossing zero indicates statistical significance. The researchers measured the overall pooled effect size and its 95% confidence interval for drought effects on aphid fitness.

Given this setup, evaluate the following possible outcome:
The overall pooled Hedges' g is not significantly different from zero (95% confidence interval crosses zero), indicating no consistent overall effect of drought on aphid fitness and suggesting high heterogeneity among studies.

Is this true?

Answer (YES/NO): NO